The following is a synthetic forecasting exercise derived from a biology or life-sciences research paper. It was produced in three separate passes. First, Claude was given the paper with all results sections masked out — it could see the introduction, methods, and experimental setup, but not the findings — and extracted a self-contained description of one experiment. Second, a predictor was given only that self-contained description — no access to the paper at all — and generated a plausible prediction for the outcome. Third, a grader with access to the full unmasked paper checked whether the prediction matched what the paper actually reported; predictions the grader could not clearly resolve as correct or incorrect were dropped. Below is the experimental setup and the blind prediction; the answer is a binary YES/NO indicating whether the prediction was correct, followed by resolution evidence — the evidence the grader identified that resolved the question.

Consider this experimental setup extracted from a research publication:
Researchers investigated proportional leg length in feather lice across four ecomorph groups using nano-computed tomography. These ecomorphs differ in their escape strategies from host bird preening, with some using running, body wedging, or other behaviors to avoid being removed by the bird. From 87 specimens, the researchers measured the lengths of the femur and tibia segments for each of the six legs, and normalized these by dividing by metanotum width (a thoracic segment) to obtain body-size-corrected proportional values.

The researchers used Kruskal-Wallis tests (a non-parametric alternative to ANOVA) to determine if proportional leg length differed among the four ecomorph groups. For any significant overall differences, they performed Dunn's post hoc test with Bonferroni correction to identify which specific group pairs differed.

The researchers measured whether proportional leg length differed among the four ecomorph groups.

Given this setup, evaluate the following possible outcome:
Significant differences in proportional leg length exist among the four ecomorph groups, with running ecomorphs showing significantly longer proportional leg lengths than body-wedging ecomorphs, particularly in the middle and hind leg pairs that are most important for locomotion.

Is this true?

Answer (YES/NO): NO